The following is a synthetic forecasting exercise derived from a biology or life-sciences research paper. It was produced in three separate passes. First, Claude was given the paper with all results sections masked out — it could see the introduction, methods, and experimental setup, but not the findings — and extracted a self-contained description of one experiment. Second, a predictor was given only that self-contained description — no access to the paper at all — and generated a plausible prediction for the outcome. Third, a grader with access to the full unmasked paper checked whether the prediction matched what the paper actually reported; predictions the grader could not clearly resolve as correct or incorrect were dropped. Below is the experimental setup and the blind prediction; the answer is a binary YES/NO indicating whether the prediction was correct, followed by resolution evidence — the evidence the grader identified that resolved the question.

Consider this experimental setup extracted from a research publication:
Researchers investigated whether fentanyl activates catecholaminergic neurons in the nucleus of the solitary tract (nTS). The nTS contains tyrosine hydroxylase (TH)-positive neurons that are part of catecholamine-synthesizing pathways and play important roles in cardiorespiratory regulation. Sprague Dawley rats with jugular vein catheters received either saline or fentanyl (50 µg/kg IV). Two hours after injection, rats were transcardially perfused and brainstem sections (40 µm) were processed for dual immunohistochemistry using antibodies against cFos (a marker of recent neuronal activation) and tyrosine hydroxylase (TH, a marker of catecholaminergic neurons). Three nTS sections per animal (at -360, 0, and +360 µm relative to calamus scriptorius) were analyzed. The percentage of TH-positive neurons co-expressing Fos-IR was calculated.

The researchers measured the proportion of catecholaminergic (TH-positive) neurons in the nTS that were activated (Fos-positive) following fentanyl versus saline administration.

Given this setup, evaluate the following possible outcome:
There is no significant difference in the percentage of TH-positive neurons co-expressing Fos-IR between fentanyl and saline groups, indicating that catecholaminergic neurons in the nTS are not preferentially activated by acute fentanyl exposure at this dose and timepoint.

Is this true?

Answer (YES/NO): NO